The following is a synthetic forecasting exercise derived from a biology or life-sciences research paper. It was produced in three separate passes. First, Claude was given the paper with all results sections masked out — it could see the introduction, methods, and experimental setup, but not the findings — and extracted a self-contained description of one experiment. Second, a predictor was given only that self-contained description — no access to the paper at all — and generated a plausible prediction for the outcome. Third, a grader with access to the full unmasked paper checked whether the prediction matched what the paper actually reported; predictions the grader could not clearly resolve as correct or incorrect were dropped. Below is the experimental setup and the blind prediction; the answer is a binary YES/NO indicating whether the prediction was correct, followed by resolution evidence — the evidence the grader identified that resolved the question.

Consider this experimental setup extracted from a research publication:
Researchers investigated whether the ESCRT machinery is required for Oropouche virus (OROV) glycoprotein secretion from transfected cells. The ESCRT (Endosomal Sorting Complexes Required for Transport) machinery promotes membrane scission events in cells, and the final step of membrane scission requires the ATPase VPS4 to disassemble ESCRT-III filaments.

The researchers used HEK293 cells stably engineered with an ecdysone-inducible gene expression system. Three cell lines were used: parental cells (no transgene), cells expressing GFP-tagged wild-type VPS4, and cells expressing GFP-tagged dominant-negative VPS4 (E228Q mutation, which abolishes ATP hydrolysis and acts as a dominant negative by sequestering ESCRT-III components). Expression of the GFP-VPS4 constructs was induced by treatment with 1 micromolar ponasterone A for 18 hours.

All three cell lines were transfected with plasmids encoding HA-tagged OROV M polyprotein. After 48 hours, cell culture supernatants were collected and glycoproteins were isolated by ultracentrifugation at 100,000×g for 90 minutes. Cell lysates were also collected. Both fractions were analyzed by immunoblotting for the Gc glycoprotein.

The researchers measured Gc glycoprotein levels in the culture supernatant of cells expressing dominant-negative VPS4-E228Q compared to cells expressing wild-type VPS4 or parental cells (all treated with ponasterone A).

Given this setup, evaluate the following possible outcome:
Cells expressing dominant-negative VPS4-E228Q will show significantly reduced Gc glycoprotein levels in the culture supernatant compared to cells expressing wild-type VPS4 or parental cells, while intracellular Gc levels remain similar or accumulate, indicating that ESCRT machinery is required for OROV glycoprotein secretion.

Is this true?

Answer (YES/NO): NO